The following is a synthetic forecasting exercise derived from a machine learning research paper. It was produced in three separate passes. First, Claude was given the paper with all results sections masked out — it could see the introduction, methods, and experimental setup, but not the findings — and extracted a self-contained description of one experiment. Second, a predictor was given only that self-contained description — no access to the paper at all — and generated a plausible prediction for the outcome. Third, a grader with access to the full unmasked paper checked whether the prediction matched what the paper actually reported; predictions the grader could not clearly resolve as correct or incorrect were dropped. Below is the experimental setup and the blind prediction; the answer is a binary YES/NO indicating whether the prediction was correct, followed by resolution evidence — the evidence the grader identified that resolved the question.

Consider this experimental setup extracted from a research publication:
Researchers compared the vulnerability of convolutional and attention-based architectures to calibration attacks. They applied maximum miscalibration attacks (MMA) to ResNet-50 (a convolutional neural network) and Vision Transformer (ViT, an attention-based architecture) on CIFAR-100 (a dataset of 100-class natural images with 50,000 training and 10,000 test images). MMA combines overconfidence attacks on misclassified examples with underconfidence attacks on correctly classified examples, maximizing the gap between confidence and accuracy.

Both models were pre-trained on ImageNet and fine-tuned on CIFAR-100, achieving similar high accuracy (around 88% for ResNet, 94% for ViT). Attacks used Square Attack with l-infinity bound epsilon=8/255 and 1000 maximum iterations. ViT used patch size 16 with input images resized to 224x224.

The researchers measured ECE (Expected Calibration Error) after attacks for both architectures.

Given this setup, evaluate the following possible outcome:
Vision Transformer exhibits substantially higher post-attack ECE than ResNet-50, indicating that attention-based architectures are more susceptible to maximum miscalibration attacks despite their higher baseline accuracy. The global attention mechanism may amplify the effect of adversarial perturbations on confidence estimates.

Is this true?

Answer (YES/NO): NO